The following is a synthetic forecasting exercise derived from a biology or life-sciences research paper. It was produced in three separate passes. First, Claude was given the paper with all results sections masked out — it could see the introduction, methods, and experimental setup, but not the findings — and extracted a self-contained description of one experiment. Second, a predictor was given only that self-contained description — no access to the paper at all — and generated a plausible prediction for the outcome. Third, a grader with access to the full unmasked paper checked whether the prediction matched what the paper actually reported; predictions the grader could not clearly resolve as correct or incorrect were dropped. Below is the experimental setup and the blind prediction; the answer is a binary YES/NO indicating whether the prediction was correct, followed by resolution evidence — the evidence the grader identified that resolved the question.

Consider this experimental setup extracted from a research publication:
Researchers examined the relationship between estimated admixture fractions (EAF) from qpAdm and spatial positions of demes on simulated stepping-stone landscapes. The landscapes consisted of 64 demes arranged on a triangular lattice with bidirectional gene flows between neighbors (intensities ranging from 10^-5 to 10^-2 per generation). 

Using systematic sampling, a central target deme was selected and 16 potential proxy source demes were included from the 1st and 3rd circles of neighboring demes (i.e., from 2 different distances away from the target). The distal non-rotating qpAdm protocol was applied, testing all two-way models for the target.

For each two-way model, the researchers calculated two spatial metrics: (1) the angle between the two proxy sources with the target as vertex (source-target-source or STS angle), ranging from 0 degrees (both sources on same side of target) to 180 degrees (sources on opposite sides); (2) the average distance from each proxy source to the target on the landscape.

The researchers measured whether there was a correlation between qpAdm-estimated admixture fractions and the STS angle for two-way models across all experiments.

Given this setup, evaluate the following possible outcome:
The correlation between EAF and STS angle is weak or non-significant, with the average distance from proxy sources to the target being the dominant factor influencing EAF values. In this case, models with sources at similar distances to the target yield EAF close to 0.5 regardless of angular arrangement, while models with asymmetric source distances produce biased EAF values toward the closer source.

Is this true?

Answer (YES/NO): NO